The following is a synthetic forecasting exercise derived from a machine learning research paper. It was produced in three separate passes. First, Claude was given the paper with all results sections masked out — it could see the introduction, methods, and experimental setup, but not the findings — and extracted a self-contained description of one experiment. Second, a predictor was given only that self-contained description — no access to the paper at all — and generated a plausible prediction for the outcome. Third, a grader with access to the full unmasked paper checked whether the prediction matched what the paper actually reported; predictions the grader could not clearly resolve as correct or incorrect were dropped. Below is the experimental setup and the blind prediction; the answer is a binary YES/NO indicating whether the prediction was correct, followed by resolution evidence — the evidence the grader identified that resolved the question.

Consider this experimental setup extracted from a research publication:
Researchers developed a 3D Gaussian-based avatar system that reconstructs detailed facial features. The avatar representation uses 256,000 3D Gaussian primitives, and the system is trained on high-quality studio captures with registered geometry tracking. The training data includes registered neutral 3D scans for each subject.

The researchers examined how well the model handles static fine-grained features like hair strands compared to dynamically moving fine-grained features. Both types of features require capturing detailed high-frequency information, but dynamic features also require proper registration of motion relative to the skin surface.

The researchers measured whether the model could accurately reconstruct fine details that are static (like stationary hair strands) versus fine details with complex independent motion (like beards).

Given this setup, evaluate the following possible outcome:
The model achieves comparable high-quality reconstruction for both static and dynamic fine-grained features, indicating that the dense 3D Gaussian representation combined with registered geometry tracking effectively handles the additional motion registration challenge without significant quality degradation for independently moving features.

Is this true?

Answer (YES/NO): NO